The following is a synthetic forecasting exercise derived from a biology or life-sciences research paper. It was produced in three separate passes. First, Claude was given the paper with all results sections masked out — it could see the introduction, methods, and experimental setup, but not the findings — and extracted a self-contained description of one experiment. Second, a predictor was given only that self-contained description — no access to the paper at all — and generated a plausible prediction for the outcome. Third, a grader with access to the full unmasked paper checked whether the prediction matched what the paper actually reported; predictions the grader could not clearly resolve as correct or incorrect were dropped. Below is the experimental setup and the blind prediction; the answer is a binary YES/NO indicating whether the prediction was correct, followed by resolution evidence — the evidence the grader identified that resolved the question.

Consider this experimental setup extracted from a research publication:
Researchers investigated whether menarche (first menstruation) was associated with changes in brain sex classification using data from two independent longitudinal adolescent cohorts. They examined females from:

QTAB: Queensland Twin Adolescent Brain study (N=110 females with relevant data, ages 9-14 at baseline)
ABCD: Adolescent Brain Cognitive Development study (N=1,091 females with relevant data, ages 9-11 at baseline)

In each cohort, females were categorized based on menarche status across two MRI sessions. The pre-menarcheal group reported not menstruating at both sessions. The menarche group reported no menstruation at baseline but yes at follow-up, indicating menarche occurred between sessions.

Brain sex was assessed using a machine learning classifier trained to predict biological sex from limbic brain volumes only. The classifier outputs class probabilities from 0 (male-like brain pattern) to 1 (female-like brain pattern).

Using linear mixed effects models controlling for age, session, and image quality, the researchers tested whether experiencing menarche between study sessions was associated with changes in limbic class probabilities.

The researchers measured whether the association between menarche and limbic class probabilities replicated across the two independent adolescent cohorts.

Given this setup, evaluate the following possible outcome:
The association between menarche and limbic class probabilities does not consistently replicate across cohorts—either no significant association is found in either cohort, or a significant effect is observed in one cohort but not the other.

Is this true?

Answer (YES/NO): NO